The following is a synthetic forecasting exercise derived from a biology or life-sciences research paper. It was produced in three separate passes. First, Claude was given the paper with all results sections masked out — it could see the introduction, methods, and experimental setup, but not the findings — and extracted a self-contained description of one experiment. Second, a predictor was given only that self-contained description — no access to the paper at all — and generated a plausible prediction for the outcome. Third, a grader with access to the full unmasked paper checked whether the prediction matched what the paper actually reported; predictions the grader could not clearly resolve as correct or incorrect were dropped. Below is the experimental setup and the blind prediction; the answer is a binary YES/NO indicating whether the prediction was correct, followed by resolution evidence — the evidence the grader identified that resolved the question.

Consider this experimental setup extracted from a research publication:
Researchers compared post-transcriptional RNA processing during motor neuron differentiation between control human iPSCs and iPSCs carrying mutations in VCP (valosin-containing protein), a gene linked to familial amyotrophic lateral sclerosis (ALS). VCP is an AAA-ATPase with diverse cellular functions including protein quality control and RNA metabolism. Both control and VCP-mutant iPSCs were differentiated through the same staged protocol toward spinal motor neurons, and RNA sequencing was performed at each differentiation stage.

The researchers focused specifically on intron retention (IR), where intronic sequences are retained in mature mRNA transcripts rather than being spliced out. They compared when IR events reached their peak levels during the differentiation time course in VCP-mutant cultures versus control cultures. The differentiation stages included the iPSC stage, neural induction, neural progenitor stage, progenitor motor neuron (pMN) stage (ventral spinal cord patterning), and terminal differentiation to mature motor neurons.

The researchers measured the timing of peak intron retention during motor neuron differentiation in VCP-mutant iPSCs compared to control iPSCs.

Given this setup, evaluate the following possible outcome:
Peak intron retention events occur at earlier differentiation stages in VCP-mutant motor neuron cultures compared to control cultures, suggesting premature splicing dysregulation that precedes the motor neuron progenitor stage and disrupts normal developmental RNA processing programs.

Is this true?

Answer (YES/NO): YES